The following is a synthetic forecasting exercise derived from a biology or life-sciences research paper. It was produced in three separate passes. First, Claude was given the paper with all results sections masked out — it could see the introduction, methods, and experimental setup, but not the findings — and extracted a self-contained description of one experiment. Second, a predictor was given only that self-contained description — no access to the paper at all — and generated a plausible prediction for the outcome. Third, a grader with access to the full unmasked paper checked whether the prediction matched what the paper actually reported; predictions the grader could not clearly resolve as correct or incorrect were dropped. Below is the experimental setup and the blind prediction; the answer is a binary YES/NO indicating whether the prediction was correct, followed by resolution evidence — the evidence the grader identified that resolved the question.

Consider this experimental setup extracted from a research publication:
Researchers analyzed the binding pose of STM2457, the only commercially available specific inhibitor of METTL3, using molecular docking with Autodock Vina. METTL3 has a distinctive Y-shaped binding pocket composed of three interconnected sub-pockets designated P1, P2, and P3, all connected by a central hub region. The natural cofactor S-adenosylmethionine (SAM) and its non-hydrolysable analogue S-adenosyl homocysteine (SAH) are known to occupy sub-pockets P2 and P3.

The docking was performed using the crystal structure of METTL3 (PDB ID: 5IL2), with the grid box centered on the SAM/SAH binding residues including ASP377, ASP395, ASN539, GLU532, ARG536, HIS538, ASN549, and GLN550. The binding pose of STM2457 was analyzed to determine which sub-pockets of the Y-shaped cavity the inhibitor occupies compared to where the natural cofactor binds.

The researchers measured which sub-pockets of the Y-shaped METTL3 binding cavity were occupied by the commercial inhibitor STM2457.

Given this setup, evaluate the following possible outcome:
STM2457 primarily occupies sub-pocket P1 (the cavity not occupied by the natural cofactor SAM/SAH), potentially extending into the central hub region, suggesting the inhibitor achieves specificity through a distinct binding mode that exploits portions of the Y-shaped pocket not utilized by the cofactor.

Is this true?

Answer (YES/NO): NO